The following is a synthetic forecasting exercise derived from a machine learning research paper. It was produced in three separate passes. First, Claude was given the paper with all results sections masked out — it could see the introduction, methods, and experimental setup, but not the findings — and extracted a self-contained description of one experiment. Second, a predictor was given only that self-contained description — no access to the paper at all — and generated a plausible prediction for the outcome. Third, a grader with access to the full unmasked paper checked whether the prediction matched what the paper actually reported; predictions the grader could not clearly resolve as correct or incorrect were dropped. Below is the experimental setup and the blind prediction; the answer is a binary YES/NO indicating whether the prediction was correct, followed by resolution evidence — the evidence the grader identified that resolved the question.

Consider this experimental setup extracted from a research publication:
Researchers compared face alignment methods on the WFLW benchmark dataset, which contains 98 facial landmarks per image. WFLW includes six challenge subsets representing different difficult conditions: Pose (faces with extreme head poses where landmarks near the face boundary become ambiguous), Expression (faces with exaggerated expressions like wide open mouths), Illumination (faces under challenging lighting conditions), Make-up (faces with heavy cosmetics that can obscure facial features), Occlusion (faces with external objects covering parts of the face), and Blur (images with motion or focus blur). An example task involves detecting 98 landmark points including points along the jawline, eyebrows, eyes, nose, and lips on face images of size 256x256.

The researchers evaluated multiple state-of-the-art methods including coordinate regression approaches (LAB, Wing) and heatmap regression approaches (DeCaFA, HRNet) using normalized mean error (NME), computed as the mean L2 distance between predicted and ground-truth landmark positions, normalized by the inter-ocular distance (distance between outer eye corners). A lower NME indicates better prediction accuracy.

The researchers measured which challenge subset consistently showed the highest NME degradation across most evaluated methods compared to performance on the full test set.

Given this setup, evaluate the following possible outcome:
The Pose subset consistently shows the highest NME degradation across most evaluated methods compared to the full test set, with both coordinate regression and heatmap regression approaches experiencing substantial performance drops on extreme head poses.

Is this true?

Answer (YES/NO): YES